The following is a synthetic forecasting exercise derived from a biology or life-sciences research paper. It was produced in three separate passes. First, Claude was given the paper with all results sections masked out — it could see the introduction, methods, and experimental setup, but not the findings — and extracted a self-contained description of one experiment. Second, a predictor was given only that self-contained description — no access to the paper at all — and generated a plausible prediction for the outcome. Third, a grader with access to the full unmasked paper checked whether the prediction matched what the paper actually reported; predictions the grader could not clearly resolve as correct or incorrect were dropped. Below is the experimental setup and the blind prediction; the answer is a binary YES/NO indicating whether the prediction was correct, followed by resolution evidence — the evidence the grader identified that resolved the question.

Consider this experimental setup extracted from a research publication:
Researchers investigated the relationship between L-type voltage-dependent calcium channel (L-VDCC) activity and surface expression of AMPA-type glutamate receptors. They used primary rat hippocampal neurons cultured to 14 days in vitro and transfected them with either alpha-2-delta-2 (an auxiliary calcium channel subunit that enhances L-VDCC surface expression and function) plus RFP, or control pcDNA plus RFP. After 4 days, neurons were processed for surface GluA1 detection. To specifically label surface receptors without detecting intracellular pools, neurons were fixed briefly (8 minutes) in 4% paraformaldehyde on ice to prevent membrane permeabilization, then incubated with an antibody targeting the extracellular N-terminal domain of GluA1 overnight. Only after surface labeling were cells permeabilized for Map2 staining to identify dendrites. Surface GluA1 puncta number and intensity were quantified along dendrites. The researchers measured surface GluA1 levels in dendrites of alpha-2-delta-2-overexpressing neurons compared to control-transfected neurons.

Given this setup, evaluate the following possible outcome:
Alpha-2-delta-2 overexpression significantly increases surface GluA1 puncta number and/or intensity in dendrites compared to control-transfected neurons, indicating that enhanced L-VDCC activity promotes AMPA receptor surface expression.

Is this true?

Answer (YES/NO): NO